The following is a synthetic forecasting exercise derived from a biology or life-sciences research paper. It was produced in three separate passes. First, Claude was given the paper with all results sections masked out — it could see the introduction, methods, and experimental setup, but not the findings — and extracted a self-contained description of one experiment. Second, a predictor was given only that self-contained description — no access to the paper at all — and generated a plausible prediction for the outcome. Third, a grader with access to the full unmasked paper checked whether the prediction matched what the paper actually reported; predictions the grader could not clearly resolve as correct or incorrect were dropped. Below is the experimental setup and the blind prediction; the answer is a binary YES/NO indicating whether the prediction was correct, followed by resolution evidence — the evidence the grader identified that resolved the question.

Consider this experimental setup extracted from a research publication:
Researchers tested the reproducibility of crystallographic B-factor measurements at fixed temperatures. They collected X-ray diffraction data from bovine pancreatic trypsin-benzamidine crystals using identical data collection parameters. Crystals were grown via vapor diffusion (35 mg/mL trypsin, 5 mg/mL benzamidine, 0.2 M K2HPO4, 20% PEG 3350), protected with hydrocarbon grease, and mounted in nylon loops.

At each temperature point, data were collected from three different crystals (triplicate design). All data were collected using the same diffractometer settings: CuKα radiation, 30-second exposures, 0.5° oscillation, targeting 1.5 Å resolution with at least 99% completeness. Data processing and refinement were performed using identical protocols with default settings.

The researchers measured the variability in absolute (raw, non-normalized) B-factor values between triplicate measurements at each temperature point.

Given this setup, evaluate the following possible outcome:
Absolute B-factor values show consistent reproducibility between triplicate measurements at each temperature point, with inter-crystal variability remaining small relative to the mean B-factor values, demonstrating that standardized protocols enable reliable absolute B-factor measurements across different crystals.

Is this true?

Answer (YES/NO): YES